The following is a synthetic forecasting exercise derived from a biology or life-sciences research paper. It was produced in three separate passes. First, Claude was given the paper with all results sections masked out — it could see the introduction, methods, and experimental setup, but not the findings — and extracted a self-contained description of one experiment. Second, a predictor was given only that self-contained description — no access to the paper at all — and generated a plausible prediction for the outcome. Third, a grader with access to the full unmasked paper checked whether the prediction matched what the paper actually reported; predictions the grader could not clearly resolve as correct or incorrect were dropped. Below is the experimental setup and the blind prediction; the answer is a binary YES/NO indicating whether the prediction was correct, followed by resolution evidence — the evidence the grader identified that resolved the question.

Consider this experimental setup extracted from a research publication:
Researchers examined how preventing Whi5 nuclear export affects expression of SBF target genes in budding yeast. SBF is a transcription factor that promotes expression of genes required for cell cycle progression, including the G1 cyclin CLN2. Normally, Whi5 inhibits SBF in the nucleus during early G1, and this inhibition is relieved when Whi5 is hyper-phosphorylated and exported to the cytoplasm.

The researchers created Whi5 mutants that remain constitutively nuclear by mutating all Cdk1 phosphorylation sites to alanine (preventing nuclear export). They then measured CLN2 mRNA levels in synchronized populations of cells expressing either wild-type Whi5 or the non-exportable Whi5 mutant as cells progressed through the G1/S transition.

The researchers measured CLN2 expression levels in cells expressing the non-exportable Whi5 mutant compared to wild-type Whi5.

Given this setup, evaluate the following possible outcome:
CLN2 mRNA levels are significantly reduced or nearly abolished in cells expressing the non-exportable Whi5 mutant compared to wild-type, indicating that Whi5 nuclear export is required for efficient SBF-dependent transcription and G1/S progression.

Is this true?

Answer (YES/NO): YES